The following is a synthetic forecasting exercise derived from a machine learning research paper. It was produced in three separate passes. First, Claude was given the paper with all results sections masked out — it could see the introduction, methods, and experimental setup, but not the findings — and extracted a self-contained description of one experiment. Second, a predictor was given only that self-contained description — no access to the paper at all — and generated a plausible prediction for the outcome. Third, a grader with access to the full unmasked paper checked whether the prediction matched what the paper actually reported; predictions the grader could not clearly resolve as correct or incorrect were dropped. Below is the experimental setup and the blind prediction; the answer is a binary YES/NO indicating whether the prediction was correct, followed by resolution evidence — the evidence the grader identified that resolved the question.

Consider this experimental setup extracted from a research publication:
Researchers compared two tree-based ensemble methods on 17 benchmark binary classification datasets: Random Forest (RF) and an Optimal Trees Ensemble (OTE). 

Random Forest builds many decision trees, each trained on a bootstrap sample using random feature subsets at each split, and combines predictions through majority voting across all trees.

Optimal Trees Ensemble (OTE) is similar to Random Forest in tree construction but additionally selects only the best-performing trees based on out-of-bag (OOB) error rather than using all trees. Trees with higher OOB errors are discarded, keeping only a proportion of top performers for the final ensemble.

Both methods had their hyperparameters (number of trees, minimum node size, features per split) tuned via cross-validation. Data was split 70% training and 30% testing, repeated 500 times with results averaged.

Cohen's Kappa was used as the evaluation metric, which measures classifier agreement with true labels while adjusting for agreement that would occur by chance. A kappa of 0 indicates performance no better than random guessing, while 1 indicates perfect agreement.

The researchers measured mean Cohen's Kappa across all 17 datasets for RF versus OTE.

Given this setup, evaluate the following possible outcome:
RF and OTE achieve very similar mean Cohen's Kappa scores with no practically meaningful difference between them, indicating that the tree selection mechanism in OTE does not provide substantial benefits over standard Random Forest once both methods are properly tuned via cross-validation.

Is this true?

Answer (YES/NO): NO